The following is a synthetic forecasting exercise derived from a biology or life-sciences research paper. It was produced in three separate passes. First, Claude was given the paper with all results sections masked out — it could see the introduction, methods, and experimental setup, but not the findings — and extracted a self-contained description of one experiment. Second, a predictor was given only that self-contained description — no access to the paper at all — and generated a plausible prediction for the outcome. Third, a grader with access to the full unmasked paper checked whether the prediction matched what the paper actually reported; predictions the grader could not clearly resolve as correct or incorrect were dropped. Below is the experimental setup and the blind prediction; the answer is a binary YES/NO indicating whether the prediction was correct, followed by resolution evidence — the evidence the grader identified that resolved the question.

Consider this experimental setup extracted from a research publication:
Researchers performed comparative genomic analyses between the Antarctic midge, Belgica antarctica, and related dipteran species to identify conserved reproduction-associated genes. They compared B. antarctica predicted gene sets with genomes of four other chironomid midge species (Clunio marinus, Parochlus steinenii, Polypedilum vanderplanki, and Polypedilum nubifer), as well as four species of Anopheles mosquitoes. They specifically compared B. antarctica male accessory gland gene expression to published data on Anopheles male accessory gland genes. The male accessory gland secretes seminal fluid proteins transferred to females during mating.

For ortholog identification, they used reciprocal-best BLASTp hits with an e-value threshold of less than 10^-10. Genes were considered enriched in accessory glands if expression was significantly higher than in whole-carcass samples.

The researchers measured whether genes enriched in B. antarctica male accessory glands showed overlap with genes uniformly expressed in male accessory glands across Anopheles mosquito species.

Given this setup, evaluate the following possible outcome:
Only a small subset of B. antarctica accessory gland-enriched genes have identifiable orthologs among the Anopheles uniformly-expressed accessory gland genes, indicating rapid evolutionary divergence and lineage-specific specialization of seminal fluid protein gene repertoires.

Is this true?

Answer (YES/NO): YES